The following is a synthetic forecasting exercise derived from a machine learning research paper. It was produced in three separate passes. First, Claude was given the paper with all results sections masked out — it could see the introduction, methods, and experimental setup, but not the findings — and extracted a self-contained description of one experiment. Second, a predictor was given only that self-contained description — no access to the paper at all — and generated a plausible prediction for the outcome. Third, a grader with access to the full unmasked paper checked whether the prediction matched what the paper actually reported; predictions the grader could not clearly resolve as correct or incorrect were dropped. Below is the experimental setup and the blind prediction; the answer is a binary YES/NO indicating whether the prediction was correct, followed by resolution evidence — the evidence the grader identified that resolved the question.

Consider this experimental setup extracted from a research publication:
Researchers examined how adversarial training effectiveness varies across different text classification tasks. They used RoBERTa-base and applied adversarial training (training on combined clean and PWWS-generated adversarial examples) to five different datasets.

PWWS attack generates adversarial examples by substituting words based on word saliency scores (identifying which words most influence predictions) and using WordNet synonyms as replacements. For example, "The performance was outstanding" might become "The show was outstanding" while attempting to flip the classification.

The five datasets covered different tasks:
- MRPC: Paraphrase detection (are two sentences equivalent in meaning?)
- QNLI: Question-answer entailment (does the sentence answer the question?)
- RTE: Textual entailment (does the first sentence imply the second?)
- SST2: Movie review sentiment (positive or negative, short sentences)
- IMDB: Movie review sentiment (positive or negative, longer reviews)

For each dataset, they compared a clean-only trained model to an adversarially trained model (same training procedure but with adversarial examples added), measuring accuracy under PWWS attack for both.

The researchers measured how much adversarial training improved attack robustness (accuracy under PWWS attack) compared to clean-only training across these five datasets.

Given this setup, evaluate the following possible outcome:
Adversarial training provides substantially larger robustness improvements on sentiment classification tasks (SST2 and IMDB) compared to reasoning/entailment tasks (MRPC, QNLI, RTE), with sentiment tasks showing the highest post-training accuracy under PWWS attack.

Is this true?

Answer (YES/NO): NO